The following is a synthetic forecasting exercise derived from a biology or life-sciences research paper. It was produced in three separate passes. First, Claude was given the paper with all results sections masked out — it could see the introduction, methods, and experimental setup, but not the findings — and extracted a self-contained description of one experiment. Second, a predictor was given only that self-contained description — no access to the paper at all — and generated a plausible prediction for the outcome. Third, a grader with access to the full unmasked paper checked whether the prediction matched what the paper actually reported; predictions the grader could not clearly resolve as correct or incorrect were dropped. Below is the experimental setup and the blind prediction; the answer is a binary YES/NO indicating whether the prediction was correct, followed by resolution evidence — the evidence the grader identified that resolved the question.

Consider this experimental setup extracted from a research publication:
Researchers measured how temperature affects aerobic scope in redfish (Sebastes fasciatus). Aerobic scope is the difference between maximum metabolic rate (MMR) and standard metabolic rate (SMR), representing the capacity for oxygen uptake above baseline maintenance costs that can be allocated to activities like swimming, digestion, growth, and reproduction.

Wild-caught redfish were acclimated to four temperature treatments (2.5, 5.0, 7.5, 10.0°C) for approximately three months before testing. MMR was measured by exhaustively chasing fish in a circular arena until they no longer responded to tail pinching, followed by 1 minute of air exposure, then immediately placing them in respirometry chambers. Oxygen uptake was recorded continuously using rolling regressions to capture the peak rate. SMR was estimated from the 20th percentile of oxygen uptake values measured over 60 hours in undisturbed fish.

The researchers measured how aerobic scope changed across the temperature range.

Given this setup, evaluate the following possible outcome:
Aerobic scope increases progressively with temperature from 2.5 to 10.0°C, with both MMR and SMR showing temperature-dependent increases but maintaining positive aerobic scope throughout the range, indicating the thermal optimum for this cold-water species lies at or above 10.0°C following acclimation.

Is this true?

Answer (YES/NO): NO